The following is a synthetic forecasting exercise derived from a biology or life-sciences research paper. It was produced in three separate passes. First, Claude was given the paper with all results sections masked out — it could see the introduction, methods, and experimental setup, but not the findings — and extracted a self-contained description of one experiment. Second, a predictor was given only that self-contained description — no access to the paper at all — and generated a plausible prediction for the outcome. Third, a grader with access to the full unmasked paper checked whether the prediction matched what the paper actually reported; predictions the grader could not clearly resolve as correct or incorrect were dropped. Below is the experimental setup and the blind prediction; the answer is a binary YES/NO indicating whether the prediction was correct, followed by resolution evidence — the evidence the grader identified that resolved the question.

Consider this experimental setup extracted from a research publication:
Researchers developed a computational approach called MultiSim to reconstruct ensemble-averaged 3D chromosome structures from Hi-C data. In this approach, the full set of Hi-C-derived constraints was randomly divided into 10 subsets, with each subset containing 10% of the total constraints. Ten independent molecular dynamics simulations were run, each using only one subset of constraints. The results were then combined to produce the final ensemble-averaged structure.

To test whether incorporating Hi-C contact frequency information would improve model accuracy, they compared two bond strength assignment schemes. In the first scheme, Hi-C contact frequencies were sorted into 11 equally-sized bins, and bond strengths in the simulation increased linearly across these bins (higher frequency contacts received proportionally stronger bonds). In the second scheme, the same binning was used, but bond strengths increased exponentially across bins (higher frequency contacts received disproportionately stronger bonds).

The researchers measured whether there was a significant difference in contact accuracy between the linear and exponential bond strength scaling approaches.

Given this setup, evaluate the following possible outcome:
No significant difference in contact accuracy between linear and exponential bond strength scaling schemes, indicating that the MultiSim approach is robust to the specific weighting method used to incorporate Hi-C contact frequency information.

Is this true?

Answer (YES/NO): YES